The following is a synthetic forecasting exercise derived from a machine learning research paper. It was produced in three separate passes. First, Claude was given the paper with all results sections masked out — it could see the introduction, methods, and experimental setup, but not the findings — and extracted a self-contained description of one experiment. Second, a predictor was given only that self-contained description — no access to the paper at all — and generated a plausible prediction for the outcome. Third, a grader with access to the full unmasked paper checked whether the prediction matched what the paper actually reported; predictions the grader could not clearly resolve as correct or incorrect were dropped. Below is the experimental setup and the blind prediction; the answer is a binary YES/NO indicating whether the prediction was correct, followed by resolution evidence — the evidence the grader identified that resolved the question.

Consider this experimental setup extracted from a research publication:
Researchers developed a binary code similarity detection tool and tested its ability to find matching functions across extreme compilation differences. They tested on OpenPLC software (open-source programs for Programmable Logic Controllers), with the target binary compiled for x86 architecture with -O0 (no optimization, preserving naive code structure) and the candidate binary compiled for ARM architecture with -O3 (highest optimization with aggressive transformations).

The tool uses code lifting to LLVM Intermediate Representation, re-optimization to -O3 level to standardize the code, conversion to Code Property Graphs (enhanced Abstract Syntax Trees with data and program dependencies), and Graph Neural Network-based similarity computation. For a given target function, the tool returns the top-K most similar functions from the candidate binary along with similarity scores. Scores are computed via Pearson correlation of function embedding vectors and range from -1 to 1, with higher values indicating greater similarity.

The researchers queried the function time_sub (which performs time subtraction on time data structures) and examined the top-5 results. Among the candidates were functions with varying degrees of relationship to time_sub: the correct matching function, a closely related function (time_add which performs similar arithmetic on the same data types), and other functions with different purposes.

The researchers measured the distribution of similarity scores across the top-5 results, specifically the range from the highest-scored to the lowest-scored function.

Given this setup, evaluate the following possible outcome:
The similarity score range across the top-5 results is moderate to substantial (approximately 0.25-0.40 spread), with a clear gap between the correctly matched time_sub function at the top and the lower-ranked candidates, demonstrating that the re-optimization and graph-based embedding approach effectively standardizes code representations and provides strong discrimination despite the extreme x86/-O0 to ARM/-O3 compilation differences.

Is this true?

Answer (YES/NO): NO